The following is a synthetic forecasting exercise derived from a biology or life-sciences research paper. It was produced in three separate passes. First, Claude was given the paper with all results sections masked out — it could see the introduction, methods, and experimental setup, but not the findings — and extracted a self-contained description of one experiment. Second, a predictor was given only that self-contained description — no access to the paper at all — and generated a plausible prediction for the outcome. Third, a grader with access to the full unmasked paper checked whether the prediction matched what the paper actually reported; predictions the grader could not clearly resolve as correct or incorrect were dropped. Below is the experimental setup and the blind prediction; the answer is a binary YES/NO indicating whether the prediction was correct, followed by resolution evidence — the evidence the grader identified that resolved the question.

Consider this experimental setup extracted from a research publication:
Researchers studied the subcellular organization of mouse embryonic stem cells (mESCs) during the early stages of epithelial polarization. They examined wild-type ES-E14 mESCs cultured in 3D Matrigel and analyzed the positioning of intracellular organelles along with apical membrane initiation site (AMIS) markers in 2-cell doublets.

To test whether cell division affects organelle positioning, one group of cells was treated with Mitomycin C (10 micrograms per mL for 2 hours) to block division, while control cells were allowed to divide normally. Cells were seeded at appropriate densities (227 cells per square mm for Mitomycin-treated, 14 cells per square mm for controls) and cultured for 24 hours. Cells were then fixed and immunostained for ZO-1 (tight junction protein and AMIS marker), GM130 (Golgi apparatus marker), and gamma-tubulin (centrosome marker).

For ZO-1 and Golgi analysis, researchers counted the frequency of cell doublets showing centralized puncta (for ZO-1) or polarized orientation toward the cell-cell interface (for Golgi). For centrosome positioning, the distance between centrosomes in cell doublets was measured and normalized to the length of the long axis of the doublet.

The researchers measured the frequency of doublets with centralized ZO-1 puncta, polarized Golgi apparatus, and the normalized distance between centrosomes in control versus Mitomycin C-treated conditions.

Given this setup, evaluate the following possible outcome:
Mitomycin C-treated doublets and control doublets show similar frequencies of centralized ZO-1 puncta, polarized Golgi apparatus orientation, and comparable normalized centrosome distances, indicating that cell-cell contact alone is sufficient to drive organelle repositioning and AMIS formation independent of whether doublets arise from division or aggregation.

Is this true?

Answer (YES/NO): YES